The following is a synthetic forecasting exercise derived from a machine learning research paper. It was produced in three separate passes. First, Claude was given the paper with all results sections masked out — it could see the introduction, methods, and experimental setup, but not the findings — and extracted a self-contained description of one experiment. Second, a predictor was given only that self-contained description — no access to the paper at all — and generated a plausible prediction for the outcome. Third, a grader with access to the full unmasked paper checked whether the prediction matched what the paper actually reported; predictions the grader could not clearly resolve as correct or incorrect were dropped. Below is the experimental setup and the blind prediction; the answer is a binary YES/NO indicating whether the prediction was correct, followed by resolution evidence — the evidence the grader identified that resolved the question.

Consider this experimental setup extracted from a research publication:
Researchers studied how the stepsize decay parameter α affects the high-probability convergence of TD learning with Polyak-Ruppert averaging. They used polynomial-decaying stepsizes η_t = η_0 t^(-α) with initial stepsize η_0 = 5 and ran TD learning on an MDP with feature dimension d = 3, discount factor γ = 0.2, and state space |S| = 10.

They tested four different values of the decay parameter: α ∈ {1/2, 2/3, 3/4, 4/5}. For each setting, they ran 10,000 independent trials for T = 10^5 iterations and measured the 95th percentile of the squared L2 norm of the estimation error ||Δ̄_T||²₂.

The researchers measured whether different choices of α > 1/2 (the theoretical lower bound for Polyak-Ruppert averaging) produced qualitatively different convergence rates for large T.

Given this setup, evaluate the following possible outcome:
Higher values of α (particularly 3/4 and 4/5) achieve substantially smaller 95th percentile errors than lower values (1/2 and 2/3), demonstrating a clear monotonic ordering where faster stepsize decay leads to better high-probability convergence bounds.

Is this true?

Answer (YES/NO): NO